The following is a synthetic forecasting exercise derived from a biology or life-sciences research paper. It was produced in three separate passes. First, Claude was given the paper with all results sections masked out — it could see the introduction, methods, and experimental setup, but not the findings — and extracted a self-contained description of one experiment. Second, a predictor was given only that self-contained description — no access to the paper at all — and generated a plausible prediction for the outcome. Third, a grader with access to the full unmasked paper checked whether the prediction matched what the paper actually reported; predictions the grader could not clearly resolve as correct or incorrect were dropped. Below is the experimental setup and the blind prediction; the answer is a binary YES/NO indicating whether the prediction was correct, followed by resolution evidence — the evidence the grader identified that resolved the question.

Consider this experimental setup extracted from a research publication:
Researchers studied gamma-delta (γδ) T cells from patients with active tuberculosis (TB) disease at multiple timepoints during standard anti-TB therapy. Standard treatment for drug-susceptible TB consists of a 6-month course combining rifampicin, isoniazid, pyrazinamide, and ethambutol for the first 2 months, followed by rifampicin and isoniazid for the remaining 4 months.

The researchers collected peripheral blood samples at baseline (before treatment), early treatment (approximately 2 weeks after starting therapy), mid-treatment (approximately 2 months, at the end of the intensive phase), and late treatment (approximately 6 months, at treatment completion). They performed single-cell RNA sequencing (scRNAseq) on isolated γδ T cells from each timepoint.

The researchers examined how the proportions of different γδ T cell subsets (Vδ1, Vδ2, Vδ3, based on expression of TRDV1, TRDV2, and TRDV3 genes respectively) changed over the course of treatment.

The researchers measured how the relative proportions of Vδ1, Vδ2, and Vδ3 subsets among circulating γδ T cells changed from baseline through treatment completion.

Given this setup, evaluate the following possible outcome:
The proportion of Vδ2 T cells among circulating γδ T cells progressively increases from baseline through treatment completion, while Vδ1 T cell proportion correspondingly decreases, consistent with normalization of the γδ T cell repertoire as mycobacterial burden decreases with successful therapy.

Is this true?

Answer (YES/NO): NO